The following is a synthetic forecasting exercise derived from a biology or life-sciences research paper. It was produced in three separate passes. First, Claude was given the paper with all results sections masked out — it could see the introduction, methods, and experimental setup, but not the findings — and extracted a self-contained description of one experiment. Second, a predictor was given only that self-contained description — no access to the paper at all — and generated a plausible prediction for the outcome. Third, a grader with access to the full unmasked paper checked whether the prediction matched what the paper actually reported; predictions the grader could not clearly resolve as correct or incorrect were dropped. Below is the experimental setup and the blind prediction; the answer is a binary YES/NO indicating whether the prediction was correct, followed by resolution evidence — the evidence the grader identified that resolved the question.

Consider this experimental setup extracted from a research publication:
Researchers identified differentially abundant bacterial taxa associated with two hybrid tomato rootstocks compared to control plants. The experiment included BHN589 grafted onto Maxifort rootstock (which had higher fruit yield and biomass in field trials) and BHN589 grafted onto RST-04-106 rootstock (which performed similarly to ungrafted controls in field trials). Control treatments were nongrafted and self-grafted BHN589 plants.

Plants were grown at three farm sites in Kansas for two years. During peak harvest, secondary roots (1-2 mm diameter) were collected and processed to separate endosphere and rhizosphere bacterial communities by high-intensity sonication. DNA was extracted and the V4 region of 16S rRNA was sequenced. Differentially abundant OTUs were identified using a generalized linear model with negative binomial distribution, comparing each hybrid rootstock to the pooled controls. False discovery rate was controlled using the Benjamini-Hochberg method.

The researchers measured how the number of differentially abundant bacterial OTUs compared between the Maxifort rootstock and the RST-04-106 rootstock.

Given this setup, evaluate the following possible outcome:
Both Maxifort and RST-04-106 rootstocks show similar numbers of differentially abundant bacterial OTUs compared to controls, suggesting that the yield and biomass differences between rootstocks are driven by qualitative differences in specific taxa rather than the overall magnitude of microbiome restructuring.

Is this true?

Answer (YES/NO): NO